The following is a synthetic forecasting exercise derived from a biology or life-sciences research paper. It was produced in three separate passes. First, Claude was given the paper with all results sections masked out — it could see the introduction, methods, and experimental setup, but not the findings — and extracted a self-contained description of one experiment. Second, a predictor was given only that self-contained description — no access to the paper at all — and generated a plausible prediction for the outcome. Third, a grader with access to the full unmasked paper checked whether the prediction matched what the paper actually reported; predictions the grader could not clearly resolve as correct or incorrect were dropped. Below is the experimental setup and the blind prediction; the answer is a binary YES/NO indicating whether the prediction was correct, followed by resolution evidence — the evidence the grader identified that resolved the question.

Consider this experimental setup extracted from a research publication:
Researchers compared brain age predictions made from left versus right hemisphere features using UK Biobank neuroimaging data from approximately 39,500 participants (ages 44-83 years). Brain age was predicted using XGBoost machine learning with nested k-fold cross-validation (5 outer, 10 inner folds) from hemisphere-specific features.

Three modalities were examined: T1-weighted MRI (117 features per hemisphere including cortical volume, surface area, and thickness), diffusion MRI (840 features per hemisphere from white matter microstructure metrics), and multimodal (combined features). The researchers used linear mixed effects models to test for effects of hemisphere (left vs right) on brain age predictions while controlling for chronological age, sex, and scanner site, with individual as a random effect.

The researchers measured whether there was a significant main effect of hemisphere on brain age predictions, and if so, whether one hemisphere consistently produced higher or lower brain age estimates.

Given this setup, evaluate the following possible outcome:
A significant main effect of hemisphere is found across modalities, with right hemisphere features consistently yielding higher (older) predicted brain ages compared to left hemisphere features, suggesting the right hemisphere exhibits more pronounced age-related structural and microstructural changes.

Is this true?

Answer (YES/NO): NO